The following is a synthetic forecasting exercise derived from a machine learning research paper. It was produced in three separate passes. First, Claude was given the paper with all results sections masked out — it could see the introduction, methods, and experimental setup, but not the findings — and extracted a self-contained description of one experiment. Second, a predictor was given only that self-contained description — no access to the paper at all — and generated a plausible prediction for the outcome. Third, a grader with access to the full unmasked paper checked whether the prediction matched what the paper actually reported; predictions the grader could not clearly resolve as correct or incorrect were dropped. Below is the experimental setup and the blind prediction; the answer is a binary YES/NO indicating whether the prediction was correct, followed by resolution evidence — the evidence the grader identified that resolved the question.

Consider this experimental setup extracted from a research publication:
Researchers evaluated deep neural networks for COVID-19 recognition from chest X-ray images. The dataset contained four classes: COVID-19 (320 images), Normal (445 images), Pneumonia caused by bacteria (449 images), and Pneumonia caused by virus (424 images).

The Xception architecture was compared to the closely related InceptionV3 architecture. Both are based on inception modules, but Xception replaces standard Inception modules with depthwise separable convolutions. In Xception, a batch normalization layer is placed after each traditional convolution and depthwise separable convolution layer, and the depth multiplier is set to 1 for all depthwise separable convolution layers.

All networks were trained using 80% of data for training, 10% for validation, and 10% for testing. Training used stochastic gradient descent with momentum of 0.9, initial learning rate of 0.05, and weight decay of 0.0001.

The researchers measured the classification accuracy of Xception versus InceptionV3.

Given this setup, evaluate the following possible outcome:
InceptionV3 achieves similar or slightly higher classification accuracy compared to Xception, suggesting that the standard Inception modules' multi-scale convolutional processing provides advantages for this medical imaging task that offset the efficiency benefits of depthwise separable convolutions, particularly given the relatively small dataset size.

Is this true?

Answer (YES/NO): NO